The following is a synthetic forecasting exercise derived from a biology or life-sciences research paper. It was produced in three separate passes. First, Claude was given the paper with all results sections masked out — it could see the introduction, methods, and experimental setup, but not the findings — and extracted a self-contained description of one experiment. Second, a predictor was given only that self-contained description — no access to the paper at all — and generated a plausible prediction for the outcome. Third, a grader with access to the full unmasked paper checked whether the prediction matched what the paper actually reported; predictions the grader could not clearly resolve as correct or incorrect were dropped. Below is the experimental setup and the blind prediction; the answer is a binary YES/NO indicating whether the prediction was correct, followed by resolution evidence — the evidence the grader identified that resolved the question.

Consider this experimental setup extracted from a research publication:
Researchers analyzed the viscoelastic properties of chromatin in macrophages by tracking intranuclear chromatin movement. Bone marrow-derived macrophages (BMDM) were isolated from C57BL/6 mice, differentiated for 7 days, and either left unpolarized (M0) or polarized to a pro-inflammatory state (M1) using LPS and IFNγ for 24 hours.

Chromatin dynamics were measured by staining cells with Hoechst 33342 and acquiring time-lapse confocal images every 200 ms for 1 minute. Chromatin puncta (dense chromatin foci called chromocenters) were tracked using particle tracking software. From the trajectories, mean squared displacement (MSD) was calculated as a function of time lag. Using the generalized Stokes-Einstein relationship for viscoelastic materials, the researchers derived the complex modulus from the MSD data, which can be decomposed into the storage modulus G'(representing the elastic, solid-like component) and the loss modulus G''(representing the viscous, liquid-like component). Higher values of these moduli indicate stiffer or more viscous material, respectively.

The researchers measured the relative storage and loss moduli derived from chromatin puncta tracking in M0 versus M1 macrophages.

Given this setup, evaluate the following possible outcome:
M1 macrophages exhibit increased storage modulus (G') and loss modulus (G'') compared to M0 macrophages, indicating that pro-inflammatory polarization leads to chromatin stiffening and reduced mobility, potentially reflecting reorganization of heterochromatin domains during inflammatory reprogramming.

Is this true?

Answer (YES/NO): NO